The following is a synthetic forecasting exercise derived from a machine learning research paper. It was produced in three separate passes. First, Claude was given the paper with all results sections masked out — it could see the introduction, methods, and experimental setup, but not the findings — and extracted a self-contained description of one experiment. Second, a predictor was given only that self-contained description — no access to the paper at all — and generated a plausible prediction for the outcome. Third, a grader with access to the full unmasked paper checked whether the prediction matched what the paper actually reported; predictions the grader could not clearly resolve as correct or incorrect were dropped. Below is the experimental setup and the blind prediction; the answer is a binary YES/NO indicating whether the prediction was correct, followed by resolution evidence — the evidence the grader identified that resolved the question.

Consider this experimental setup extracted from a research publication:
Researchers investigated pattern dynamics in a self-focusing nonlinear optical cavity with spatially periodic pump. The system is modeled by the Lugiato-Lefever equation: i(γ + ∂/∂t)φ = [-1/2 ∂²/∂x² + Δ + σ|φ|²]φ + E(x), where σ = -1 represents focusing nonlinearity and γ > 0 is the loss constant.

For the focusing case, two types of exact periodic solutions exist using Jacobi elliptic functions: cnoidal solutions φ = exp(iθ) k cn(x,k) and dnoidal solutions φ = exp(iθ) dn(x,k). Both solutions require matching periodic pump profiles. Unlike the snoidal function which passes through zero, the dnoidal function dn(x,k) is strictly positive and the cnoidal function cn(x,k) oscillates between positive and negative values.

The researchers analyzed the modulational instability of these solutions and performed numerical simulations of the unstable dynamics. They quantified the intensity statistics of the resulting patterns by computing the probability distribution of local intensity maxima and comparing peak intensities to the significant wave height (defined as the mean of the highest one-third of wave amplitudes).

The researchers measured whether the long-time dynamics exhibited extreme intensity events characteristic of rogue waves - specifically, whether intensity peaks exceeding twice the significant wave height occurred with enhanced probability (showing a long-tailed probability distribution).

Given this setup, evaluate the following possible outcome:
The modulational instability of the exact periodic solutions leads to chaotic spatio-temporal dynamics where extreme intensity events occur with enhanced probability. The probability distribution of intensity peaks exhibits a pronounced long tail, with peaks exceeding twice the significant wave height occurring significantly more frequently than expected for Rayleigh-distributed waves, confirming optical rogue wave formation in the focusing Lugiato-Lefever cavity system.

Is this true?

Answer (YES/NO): YES